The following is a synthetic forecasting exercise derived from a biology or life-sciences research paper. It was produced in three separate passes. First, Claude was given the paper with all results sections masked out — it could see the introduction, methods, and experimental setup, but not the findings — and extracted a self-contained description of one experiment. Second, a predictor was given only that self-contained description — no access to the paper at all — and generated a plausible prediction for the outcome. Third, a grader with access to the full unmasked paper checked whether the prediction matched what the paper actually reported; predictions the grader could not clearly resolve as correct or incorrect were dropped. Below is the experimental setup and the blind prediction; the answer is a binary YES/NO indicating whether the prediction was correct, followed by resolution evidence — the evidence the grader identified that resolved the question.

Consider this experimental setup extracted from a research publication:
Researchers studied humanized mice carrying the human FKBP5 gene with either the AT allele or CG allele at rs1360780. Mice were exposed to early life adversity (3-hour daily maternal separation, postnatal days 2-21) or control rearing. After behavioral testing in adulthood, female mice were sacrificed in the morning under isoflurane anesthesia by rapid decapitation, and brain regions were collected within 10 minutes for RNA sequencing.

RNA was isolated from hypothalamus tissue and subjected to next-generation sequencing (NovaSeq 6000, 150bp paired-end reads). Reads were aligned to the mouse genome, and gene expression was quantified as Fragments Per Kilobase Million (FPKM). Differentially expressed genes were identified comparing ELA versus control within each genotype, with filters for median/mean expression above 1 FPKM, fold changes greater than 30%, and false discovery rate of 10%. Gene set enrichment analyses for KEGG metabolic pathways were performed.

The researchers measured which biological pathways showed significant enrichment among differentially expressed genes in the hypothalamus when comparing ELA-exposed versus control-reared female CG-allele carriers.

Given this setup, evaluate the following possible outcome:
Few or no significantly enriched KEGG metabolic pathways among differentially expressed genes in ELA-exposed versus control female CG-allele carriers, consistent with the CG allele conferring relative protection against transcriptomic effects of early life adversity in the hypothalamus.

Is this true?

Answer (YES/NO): NO